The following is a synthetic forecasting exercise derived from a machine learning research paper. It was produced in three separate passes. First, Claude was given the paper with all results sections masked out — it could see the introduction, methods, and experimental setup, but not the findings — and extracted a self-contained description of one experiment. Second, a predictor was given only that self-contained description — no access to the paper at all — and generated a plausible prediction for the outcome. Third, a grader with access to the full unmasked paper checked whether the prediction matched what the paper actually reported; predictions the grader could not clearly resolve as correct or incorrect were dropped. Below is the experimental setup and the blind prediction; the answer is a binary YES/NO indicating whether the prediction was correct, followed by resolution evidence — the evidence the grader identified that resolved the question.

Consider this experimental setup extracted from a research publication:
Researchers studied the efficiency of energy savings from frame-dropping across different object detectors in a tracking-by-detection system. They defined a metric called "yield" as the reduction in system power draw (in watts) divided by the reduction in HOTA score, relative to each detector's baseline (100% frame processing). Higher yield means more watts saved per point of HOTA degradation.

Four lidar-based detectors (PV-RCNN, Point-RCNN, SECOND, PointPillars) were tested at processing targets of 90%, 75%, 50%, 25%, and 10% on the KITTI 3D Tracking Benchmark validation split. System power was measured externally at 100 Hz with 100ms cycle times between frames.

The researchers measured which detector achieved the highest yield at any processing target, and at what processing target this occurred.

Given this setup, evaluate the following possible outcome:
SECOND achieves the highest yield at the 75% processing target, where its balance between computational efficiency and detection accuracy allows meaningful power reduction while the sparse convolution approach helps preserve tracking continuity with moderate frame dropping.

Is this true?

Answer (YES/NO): NO